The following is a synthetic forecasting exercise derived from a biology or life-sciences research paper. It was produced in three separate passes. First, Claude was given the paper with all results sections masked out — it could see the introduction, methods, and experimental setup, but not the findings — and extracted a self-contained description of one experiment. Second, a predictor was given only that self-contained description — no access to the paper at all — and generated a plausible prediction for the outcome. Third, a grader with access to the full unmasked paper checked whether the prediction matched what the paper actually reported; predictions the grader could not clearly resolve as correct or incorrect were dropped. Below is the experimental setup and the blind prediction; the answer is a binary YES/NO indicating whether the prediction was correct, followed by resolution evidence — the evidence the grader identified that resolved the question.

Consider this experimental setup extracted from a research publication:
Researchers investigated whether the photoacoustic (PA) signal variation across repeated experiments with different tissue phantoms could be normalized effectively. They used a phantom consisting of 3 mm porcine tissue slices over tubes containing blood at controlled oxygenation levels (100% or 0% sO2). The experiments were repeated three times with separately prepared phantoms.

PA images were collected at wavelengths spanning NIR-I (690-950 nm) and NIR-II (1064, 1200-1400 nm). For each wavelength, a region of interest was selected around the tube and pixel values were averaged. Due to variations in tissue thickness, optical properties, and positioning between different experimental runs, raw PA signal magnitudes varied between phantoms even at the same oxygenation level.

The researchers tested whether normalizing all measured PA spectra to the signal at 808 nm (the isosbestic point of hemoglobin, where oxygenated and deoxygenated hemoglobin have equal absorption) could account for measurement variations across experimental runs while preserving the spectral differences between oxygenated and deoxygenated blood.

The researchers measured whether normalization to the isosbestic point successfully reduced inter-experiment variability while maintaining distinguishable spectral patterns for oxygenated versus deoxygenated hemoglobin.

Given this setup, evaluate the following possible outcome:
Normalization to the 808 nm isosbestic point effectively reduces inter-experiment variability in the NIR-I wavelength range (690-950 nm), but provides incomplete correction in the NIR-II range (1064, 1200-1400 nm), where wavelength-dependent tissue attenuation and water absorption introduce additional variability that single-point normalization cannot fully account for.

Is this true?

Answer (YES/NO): NO